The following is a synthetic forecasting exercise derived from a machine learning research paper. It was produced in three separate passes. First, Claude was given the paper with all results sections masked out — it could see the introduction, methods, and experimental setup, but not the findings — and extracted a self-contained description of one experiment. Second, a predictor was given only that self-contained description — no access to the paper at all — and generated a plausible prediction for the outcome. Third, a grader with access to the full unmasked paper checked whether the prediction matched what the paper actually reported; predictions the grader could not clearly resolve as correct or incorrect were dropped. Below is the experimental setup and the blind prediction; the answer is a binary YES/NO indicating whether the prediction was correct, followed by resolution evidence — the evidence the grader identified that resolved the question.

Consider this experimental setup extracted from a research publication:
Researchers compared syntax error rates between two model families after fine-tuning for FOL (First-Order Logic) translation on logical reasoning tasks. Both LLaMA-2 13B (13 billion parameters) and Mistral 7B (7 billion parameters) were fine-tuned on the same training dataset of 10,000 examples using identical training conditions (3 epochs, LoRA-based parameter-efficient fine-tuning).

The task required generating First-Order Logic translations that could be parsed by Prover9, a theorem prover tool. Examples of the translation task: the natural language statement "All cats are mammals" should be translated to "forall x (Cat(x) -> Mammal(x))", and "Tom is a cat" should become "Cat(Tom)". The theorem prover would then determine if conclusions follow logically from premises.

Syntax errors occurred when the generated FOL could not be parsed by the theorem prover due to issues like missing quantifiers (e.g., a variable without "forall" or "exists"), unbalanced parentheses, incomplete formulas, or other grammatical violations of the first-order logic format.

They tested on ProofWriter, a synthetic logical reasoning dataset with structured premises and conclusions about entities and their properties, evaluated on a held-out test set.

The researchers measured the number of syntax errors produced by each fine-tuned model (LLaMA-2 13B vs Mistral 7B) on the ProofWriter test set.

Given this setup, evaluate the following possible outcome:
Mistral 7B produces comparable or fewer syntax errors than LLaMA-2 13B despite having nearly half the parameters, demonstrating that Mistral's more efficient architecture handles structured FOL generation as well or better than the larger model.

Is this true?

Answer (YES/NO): YES